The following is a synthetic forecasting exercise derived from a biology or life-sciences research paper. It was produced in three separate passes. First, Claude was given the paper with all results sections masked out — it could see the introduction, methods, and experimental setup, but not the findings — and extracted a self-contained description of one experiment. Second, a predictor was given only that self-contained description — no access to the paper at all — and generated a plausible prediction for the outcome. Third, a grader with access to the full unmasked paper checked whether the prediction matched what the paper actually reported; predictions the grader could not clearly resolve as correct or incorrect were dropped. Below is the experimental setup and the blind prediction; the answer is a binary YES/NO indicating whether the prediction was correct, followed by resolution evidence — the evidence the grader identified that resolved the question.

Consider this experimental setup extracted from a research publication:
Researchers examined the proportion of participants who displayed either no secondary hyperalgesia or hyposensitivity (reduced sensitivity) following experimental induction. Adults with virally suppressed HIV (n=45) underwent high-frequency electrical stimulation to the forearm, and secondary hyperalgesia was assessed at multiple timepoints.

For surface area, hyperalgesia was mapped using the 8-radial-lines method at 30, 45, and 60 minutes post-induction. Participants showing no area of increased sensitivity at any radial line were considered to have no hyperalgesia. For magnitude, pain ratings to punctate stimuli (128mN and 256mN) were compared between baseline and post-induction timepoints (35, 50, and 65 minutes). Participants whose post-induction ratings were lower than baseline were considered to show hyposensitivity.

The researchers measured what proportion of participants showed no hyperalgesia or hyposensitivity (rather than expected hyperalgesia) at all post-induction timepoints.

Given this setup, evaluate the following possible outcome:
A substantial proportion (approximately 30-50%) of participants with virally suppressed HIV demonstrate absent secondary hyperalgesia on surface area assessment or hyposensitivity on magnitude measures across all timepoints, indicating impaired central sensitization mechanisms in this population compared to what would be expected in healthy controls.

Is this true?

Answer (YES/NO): NO